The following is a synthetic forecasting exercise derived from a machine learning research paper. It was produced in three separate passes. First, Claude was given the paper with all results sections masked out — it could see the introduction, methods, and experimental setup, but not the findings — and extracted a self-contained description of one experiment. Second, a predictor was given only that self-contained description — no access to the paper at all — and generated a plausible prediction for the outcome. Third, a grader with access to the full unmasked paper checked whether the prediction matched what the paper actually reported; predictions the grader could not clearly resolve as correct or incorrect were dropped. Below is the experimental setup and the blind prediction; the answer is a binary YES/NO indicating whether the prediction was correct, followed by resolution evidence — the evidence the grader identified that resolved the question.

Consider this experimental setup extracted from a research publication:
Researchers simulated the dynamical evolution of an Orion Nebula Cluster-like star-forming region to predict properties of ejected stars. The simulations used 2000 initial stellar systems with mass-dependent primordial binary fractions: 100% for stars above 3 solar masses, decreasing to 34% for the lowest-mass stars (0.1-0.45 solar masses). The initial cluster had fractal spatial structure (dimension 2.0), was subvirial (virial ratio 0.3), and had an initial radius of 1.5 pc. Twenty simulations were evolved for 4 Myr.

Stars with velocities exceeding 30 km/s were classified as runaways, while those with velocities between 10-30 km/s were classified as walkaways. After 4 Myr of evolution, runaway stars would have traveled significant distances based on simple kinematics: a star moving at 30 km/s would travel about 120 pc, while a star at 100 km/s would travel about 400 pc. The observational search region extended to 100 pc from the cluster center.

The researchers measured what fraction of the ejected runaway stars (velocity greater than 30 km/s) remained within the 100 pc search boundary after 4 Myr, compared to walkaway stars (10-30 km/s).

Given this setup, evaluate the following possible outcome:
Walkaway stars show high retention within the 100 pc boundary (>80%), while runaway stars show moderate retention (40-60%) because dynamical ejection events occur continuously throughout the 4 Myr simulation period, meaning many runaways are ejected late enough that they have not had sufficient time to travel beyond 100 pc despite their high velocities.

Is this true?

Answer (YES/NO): NO